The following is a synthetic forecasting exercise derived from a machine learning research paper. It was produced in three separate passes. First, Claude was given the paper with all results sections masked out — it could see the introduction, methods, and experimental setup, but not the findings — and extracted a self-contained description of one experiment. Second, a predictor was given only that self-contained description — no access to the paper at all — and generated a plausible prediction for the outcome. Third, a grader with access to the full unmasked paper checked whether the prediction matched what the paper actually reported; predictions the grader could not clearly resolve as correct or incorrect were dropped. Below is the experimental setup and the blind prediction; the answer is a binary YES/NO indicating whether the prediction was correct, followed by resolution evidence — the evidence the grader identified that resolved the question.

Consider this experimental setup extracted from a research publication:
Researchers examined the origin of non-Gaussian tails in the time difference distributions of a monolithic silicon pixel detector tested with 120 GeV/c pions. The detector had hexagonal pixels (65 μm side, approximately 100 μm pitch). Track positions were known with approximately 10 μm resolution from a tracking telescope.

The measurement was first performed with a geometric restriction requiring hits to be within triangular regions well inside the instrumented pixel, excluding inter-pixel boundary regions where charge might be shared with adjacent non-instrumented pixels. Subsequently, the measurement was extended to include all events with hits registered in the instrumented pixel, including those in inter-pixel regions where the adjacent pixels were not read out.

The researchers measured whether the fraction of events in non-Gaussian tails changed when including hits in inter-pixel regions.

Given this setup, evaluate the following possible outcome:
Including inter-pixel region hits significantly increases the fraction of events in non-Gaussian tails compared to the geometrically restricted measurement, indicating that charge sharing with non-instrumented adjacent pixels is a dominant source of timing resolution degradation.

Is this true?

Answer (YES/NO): NO